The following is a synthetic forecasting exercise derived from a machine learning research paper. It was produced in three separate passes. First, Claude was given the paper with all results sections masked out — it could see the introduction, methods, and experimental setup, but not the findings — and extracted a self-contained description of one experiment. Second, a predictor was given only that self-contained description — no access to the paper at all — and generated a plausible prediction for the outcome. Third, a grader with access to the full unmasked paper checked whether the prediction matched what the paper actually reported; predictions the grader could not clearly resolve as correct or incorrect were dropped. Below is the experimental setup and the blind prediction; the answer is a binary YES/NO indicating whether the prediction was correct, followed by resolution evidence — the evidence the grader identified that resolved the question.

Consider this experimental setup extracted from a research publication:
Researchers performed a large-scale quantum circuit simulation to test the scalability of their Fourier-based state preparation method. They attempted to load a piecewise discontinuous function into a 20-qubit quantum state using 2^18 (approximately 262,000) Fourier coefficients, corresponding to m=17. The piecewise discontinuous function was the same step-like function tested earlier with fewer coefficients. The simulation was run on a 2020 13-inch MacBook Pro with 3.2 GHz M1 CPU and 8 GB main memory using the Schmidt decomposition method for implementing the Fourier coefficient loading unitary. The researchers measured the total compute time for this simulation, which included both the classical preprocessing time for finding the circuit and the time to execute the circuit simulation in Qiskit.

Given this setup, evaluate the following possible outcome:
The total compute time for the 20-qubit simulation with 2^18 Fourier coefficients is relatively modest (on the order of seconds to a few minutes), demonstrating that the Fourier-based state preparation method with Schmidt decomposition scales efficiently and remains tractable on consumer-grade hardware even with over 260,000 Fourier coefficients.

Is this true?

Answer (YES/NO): NO